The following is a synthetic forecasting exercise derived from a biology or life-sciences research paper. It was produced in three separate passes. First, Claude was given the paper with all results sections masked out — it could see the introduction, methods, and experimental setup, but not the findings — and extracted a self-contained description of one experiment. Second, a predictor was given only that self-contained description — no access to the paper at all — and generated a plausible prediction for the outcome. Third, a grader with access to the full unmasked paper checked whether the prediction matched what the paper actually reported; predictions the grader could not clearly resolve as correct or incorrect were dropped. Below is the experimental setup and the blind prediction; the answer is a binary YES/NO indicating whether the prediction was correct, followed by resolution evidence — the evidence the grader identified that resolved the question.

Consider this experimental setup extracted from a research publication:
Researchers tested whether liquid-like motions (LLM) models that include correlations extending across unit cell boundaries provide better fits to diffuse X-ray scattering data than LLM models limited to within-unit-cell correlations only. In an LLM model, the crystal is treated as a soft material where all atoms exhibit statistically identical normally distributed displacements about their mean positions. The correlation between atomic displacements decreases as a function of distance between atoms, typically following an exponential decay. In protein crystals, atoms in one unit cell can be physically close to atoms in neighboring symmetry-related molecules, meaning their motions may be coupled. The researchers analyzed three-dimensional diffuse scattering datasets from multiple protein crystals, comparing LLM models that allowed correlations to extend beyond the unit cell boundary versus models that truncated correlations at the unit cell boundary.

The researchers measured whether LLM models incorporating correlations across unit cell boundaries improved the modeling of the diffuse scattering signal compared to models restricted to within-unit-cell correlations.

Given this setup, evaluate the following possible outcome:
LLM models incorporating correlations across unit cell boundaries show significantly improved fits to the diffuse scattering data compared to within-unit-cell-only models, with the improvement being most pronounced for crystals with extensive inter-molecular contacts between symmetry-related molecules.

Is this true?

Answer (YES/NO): NO